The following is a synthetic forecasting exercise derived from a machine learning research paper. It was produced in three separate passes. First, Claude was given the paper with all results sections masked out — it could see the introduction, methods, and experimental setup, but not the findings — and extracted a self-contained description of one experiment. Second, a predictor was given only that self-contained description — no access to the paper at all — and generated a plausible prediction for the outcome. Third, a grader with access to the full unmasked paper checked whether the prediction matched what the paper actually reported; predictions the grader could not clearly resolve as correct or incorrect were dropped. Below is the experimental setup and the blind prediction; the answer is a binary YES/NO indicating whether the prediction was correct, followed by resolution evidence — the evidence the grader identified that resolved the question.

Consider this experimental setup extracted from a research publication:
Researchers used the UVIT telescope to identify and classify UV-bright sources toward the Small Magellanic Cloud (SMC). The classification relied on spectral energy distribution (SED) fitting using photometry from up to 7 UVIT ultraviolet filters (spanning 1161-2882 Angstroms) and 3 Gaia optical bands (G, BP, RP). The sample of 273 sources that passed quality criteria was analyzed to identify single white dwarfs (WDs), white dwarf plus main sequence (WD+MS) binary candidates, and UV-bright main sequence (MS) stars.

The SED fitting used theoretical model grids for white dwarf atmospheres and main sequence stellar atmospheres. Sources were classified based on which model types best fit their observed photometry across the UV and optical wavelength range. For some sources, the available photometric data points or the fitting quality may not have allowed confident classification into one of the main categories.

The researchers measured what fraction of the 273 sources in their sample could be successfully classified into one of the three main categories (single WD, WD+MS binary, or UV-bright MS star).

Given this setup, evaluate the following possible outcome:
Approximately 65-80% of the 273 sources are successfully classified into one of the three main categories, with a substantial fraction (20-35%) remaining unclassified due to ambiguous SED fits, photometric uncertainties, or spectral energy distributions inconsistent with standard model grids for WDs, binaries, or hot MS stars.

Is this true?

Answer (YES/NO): YES